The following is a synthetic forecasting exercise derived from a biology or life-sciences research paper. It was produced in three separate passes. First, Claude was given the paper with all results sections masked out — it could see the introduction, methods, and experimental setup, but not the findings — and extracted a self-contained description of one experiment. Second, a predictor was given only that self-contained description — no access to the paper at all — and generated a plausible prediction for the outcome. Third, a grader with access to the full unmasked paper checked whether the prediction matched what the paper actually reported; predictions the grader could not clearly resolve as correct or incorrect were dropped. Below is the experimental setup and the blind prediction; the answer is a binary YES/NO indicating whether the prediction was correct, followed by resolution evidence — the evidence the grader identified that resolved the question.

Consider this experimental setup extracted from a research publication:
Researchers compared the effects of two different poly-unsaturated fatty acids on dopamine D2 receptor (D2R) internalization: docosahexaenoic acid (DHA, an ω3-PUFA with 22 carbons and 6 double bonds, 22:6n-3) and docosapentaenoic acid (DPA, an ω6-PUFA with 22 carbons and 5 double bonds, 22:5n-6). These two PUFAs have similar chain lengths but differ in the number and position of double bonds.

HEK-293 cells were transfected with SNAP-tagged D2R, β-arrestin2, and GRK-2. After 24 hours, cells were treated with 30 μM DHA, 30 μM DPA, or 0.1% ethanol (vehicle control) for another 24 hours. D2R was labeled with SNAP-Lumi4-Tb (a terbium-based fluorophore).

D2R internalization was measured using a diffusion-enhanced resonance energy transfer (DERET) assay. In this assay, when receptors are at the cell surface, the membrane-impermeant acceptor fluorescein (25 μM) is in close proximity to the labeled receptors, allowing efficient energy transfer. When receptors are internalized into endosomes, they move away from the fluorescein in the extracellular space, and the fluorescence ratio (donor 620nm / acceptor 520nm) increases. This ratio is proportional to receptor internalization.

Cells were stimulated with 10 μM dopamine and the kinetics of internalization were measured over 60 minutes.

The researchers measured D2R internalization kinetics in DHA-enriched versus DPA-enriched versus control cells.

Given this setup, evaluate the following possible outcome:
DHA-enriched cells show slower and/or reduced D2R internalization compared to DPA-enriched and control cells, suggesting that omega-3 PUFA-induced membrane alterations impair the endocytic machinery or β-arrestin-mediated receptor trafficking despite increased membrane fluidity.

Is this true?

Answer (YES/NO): NO